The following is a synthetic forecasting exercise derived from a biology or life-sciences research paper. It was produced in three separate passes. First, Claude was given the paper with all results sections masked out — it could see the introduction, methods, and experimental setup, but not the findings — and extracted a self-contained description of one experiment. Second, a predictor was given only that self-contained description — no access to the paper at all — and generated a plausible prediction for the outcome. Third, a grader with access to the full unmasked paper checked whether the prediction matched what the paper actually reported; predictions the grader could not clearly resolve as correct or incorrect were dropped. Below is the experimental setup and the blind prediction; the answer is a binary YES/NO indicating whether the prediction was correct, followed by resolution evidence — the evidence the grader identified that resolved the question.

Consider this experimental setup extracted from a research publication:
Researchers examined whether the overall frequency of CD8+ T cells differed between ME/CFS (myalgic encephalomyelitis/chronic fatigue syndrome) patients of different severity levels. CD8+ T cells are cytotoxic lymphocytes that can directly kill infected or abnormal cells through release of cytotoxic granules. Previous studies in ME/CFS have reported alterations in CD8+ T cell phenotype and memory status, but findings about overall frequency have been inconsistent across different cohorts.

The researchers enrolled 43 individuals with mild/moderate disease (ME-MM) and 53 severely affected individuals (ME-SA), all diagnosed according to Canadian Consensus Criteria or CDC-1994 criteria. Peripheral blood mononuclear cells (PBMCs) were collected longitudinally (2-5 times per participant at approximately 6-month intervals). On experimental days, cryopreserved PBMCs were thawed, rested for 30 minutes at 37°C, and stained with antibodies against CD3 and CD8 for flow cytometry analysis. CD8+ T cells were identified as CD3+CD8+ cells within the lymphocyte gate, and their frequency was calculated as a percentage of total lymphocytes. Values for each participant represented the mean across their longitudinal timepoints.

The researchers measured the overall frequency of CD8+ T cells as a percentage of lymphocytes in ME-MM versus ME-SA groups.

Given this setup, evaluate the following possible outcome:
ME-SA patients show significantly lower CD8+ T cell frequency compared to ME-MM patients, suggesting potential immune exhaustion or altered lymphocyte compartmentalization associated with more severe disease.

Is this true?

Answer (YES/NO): NO